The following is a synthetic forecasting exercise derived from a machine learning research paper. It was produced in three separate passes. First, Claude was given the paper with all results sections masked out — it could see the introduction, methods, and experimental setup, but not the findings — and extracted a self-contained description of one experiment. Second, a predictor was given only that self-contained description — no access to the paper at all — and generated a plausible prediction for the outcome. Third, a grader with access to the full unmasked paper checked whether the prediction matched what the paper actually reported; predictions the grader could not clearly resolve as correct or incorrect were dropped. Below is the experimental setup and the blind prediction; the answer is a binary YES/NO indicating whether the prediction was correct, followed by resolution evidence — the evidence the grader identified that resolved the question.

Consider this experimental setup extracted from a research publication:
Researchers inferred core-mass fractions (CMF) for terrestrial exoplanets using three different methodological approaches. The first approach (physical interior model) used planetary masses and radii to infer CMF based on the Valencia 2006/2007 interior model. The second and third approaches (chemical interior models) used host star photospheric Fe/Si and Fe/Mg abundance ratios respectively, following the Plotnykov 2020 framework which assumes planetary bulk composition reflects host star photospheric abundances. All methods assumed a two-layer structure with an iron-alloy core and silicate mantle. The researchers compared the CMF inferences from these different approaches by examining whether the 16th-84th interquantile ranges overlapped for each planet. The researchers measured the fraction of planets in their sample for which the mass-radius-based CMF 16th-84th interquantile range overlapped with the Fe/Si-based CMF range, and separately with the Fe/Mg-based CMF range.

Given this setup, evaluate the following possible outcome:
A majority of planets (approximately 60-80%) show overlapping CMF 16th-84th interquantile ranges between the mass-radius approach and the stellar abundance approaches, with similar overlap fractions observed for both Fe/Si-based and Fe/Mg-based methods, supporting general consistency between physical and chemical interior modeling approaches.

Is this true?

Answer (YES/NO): NO